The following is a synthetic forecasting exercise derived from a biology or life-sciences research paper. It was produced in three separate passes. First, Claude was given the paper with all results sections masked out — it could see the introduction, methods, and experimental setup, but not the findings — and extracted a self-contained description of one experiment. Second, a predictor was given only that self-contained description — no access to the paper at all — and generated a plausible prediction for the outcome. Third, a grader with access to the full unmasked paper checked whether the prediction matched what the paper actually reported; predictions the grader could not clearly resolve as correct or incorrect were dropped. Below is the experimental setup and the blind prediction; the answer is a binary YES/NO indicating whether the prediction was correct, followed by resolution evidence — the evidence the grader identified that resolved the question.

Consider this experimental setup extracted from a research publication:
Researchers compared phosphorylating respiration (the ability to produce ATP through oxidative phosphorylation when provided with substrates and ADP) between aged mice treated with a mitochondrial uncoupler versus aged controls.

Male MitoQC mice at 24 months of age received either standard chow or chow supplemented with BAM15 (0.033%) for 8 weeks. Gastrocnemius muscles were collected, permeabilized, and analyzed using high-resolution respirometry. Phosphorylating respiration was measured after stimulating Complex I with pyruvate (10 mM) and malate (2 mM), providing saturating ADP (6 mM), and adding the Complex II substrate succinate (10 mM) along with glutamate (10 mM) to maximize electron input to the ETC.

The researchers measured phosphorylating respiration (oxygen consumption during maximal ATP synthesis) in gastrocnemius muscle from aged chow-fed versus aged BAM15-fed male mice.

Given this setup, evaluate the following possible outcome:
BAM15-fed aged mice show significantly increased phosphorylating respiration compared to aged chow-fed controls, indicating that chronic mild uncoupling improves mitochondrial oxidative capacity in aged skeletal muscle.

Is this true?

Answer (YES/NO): YES